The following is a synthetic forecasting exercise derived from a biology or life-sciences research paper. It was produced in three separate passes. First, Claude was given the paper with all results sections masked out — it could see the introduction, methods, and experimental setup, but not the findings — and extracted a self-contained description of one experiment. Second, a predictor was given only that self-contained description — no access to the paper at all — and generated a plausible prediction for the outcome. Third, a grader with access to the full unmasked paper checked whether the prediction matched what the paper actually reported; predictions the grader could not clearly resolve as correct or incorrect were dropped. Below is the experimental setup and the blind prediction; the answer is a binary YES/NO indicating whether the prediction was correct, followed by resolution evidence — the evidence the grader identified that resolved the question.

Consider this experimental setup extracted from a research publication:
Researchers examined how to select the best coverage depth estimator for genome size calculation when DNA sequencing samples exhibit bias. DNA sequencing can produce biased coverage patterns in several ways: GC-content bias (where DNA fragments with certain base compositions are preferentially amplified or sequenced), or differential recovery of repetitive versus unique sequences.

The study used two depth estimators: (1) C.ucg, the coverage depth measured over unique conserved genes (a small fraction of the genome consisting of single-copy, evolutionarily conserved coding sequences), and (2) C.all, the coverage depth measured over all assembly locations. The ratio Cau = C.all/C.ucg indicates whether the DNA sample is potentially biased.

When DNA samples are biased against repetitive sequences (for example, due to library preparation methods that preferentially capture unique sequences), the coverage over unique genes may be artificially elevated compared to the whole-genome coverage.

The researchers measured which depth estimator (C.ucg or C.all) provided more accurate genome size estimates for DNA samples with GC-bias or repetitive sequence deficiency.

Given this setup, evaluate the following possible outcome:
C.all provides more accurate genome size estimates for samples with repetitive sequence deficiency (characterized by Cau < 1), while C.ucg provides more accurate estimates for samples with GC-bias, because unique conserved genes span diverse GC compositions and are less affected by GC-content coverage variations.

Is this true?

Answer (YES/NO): NO